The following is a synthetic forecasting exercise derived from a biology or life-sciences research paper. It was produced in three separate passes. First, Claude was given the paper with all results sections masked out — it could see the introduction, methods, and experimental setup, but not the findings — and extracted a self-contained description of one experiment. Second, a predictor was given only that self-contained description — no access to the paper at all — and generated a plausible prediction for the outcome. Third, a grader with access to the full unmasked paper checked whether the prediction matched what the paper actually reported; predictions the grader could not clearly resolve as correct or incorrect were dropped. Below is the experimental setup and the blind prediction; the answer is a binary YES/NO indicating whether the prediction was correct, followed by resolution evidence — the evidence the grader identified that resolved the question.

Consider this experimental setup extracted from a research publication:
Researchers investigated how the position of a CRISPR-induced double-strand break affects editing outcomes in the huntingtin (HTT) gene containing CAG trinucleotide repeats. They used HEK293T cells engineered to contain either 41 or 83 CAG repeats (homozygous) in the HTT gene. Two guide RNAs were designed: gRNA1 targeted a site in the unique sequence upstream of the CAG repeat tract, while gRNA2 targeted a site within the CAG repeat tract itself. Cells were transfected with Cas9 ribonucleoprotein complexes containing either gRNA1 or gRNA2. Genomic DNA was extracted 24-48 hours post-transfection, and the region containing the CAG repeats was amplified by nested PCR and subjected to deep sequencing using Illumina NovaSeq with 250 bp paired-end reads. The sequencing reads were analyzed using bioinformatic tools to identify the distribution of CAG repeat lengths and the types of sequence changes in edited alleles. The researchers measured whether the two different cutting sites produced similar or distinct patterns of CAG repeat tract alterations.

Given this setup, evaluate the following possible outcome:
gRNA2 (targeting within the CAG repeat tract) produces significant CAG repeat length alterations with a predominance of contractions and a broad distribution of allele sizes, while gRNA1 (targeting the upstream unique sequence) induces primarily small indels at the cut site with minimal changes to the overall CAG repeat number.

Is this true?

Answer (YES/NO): NO